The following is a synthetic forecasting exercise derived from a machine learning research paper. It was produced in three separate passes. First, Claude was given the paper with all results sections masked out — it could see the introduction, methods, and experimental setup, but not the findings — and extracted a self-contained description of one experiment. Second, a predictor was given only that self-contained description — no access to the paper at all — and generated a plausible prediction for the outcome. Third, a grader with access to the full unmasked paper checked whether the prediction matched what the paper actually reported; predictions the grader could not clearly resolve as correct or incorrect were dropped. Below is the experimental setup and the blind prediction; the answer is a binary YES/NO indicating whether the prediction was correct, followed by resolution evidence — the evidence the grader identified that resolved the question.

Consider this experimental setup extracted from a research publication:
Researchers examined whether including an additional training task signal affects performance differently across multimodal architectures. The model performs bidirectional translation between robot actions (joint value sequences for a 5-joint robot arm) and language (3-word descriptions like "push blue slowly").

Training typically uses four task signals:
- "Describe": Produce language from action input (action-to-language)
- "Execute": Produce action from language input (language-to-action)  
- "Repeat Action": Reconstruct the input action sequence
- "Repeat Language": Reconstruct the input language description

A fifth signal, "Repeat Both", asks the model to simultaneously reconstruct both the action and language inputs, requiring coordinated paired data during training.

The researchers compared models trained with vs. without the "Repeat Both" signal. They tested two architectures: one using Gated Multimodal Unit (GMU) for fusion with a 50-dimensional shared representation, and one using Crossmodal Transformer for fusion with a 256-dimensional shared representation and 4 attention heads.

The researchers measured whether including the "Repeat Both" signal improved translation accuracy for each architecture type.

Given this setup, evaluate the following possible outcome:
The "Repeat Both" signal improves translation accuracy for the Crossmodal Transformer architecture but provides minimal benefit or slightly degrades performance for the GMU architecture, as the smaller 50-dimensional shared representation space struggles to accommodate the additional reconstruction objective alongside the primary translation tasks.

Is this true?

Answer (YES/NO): NO